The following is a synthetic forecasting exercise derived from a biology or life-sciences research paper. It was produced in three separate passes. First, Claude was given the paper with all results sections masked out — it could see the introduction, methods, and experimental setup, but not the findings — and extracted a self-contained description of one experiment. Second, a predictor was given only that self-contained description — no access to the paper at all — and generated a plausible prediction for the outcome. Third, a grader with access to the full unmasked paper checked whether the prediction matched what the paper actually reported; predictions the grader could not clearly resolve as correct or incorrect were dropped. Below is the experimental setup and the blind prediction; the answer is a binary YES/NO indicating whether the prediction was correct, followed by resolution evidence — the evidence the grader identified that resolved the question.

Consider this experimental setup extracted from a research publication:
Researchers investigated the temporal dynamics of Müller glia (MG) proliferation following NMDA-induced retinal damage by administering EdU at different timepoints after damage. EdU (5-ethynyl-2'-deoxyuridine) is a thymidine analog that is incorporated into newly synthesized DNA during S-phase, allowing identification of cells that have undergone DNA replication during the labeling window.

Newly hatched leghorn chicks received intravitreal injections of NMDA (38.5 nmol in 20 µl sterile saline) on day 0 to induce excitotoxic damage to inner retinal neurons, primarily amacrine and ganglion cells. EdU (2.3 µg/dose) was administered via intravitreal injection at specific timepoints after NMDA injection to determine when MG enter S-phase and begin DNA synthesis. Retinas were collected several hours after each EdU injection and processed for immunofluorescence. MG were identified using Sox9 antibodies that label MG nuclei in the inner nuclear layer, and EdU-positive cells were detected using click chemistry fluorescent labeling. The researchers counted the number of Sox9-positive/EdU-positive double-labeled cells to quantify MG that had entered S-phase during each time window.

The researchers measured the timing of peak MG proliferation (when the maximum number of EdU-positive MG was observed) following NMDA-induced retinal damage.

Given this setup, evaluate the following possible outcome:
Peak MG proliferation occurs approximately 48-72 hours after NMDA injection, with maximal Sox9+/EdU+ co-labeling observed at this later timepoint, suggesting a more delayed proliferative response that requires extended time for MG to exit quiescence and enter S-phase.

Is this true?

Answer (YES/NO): YES